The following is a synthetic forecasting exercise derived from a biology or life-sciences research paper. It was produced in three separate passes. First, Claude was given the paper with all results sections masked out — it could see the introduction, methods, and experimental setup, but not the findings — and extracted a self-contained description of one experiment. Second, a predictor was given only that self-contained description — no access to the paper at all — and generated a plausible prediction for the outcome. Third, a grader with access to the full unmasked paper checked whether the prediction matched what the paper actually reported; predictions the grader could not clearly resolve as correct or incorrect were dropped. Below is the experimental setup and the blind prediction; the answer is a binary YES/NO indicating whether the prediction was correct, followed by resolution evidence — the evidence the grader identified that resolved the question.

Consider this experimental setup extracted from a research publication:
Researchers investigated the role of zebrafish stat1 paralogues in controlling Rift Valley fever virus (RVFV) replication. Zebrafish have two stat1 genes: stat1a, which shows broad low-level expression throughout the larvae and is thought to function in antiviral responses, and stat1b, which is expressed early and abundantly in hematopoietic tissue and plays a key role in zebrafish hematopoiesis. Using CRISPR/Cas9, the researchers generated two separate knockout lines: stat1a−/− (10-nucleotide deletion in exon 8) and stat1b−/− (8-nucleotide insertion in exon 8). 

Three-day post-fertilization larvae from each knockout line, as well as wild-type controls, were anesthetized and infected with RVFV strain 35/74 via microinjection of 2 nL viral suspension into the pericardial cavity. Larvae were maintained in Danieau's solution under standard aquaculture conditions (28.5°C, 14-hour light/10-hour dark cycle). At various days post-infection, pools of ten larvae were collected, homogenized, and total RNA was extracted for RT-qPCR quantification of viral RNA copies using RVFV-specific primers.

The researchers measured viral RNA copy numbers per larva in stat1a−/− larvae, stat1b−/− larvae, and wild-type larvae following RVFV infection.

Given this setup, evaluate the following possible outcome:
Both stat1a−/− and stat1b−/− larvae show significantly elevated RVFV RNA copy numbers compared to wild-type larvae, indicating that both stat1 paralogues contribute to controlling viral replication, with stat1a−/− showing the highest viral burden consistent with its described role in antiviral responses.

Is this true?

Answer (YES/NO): NO